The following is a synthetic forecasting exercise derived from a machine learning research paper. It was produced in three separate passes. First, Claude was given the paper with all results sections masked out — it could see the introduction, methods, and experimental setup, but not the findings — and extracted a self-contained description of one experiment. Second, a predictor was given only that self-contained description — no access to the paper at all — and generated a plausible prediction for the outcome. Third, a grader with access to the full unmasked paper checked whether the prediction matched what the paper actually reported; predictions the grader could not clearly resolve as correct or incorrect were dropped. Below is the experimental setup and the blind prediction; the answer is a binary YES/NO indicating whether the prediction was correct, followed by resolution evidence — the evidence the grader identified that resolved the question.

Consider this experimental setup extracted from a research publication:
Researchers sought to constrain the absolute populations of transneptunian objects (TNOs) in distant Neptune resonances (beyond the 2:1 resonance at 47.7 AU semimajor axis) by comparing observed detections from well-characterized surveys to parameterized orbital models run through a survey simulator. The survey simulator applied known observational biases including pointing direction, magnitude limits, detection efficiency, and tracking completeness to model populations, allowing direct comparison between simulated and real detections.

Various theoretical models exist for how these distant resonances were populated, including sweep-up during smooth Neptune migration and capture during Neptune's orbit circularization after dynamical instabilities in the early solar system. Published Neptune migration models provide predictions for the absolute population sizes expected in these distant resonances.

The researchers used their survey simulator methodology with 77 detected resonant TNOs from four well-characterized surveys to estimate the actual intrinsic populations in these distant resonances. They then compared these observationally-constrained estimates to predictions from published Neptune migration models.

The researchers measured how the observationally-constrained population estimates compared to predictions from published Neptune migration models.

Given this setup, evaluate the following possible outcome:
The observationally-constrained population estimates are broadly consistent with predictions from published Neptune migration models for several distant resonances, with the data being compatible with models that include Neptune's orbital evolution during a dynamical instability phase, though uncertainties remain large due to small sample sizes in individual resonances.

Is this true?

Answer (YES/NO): NO